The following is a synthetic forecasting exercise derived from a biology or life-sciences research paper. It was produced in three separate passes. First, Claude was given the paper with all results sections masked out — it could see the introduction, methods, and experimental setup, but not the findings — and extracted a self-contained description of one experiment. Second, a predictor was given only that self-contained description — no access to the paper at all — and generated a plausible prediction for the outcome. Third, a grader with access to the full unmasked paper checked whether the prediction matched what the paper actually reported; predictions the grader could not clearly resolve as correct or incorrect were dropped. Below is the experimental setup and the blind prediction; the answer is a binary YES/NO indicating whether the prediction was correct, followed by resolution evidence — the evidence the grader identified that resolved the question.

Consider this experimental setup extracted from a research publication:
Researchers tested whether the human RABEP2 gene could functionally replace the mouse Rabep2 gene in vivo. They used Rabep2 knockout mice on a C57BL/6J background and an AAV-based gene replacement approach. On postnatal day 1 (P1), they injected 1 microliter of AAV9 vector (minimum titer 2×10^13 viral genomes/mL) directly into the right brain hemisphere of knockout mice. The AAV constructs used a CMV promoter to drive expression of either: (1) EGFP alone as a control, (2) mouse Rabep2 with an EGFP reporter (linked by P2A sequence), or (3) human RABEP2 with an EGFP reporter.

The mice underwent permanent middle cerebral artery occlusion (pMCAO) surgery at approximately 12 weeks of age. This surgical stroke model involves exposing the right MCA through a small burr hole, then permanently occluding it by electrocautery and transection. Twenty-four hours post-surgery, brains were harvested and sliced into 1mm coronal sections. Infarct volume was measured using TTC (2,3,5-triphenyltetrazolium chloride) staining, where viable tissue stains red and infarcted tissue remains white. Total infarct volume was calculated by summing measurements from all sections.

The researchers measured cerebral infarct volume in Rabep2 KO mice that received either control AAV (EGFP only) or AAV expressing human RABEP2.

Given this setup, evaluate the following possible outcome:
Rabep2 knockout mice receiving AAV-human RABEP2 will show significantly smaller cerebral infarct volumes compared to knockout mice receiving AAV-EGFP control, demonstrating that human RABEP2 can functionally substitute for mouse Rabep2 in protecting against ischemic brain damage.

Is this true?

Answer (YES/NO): YES